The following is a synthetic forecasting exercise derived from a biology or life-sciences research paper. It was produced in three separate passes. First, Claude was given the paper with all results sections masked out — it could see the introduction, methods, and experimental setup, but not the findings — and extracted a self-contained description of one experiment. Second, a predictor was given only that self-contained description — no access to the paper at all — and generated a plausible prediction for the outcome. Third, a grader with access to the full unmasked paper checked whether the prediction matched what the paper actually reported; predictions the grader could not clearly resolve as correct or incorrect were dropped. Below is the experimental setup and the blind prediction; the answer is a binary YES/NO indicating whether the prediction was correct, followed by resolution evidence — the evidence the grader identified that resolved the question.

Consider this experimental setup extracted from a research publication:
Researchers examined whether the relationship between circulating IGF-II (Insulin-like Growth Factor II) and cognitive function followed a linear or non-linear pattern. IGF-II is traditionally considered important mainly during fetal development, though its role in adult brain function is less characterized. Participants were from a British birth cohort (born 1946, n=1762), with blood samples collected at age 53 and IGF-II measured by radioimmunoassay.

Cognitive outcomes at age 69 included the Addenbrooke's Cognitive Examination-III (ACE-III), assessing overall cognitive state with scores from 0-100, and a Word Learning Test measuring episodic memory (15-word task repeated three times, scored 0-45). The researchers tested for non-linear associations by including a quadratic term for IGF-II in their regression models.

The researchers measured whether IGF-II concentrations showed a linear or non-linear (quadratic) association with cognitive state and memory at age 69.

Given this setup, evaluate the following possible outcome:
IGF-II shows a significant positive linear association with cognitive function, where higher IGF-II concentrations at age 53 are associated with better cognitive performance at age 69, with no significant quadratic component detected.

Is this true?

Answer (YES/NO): NO